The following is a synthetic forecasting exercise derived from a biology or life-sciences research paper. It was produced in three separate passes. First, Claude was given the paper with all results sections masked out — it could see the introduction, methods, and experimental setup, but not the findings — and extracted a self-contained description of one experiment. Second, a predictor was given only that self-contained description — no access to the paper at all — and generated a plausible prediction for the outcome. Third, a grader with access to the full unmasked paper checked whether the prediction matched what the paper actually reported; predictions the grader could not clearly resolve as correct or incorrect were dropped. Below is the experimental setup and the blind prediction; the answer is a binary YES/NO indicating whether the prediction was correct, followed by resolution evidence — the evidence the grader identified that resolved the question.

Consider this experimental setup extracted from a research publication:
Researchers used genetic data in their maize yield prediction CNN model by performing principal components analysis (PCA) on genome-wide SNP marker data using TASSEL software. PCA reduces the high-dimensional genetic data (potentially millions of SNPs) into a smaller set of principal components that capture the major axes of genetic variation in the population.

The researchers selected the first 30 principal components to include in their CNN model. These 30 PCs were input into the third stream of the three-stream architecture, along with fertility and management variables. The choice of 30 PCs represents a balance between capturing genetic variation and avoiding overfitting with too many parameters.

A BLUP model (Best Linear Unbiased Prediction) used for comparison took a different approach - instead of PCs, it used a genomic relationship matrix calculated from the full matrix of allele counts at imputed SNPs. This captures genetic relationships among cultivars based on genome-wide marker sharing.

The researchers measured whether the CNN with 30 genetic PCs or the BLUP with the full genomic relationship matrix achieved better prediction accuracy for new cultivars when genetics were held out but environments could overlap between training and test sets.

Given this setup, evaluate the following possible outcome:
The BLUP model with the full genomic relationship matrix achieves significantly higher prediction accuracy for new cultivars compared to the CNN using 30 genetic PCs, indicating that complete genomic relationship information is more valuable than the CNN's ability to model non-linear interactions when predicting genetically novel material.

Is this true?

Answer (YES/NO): NO